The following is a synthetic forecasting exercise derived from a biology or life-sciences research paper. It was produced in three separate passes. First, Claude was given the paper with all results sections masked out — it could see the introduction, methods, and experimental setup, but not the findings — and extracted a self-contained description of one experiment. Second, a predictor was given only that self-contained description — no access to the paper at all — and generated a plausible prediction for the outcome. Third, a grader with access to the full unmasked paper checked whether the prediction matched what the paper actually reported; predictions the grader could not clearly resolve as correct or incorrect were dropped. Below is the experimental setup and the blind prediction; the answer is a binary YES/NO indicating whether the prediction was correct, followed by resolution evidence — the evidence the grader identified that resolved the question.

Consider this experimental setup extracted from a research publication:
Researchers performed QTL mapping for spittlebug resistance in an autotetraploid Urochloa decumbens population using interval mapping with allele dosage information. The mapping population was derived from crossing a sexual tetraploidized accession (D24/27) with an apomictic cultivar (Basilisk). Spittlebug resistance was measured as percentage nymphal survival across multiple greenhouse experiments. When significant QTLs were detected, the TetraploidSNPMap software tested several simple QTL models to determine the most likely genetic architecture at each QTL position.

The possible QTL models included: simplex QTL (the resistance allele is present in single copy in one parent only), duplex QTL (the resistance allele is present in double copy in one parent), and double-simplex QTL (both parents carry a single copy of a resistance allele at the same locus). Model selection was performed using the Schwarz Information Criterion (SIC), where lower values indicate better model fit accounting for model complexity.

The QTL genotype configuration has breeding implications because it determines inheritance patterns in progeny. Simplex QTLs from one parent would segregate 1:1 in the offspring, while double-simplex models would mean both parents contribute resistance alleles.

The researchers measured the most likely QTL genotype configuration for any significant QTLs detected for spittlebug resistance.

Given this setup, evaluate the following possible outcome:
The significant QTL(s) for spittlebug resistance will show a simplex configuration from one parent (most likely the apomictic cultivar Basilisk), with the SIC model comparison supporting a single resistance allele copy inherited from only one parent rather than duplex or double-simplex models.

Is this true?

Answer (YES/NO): NO